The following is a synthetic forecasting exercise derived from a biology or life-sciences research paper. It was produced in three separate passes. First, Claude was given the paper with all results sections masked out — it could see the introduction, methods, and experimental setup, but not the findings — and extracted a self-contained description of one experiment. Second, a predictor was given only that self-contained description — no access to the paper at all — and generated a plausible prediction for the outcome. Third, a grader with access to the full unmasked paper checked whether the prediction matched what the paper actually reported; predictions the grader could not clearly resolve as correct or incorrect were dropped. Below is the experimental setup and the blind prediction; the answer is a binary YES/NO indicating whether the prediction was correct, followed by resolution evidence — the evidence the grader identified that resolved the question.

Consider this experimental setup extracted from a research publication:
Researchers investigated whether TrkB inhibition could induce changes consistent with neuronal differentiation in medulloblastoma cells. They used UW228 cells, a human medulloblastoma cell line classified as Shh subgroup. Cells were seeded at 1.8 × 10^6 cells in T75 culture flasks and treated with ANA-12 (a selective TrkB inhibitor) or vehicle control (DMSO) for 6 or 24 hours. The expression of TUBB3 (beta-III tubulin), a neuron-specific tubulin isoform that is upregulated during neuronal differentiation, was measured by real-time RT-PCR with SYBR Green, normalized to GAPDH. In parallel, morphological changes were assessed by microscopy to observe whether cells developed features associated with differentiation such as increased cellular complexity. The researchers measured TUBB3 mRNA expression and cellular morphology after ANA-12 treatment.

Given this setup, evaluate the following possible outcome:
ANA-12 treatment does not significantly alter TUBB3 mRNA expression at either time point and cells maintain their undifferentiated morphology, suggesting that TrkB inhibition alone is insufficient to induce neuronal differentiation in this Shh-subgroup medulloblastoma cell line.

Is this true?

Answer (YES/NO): NO